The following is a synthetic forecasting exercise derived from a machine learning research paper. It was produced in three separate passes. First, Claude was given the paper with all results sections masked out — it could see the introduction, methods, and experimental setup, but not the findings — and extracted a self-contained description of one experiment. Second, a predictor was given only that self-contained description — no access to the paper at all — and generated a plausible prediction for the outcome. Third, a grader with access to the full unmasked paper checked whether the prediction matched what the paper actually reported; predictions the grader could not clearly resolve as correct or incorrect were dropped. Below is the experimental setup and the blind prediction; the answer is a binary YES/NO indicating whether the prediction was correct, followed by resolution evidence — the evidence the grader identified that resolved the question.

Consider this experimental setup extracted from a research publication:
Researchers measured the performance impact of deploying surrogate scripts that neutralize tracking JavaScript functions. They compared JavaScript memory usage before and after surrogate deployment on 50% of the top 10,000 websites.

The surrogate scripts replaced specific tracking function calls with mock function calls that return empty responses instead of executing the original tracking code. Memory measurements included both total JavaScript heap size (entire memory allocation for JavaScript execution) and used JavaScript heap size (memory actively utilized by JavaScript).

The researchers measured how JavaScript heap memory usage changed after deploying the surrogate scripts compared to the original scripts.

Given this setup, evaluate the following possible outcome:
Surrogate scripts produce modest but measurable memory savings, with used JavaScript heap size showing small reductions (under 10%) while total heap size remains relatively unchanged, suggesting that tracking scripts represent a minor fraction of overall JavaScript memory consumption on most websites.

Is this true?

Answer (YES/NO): NO